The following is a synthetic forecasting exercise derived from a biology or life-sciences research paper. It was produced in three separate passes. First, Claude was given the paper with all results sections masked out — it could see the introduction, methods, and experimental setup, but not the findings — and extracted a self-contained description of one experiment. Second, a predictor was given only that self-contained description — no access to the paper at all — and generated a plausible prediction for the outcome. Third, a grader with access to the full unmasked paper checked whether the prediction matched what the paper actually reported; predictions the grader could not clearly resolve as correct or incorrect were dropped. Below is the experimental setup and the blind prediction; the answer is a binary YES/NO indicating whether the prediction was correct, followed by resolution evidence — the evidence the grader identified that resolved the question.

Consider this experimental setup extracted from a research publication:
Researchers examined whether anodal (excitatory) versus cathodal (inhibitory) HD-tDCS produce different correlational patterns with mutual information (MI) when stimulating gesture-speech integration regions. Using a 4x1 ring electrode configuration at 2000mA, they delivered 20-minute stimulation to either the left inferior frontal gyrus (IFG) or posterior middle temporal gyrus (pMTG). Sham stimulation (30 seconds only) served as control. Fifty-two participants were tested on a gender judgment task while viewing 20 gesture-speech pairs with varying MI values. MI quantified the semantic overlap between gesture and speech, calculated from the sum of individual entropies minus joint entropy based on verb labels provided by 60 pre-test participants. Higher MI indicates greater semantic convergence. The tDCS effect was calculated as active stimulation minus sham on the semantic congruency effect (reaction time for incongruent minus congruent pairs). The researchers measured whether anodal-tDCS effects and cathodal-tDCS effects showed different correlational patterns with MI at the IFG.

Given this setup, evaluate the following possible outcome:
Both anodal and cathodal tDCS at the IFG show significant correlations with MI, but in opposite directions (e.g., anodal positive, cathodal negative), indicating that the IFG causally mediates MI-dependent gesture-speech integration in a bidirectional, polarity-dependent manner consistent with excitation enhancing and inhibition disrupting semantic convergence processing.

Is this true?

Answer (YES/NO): NO